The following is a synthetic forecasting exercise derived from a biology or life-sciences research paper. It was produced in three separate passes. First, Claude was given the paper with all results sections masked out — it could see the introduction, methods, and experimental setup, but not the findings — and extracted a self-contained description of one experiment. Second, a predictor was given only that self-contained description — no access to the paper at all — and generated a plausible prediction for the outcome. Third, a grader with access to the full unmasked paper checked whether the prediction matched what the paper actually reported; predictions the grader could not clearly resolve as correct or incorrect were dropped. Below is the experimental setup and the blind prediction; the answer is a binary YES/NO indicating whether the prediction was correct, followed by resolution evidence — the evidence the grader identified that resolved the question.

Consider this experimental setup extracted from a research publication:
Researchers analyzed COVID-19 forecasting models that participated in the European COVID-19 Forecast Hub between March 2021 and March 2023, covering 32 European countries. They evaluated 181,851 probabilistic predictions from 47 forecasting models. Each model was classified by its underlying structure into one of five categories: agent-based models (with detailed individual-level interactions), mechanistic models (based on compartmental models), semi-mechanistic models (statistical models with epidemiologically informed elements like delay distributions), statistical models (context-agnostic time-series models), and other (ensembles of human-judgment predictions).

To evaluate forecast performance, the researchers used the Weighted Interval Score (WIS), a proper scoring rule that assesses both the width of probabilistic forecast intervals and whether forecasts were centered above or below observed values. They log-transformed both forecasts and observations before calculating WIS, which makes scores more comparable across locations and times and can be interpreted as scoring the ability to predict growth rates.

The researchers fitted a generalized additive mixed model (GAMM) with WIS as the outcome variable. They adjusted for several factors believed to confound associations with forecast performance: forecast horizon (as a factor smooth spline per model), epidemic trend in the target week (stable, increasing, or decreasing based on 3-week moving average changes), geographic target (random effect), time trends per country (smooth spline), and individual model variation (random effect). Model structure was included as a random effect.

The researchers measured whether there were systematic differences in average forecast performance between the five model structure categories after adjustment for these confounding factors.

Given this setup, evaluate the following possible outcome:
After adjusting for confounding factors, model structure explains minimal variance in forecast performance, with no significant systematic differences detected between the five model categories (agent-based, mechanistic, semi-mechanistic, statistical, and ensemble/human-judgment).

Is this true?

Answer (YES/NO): YES